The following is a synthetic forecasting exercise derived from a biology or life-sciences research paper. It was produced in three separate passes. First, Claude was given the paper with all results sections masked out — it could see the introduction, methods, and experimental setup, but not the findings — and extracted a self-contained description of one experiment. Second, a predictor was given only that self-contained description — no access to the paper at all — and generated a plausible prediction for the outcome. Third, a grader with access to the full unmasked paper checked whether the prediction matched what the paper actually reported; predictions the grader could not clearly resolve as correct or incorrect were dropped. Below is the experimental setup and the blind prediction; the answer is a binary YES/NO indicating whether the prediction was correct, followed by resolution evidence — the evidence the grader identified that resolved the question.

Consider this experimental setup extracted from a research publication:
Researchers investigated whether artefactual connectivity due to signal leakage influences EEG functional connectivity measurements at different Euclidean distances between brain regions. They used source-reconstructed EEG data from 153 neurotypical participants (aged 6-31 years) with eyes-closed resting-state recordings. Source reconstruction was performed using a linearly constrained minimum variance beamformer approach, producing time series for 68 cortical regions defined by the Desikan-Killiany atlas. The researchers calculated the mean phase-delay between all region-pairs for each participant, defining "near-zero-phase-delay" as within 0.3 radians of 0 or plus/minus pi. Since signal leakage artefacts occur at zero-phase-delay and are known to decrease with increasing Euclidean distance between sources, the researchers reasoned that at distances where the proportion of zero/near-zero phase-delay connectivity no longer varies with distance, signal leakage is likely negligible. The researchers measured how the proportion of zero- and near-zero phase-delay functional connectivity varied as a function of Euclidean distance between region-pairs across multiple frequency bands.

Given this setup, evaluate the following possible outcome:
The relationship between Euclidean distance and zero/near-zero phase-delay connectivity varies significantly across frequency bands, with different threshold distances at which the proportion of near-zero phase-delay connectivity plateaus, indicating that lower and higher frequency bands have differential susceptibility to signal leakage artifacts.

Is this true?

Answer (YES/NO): NO